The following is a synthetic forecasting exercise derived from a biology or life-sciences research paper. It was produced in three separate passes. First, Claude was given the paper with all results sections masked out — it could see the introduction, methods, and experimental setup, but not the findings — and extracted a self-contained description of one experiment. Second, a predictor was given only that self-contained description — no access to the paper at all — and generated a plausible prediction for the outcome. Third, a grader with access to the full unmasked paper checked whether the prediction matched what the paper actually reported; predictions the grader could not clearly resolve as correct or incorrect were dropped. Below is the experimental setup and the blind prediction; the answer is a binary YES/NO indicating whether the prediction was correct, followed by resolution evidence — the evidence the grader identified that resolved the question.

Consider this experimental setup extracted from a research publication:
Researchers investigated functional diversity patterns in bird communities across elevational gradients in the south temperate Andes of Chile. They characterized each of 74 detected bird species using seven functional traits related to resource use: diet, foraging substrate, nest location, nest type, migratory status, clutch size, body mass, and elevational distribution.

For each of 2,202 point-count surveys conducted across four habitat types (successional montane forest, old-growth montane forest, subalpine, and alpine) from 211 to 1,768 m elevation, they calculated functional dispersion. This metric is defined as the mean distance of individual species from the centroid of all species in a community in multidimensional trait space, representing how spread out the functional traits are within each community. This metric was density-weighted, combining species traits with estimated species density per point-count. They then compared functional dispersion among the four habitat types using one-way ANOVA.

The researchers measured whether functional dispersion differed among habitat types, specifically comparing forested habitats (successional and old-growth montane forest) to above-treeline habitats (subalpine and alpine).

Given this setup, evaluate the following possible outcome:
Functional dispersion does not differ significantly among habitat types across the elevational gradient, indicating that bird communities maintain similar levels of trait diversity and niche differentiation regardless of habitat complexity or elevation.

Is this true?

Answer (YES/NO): NO